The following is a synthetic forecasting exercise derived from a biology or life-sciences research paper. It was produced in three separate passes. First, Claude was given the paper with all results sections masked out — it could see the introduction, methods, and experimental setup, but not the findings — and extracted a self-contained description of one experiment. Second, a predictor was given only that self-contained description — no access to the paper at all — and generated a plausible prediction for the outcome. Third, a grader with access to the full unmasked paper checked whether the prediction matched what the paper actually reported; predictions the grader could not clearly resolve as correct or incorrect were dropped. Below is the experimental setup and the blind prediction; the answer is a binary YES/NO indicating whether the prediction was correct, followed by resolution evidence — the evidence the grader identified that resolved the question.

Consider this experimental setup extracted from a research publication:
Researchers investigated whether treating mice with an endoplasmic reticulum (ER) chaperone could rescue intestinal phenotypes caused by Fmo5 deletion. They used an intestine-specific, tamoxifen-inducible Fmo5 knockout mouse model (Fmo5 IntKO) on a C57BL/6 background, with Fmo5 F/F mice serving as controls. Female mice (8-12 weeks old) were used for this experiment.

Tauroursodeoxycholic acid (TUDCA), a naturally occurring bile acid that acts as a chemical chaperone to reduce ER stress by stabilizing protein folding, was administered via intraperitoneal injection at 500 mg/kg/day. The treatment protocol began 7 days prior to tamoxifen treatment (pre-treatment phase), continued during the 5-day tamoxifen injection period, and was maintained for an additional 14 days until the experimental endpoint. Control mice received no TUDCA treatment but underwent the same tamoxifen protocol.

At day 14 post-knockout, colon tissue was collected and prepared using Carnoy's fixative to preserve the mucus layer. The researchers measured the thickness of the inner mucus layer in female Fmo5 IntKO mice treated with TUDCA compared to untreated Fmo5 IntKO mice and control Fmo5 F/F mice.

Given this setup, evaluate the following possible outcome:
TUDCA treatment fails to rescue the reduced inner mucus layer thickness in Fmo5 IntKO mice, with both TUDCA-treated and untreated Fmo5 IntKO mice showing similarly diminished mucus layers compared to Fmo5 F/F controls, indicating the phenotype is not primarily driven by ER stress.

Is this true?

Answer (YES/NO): NO